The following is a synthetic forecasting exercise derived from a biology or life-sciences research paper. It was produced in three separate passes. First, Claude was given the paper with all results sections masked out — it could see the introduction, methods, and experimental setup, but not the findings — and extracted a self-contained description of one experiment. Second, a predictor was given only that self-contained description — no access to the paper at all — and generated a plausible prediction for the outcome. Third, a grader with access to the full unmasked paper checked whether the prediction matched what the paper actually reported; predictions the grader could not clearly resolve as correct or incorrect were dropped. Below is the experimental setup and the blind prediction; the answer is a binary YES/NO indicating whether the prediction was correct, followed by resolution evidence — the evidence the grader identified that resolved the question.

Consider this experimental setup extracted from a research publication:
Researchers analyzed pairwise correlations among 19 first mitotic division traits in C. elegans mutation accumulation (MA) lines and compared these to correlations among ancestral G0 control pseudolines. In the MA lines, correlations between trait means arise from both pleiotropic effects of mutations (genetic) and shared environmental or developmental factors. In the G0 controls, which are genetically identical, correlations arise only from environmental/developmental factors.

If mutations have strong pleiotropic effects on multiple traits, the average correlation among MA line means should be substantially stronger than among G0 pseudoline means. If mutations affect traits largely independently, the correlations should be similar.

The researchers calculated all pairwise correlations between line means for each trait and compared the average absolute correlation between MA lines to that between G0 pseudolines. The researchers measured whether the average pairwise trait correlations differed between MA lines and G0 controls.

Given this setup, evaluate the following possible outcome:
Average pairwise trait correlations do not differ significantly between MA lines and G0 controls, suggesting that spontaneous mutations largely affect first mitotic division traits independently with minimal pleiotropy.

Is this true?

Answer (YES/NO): YES